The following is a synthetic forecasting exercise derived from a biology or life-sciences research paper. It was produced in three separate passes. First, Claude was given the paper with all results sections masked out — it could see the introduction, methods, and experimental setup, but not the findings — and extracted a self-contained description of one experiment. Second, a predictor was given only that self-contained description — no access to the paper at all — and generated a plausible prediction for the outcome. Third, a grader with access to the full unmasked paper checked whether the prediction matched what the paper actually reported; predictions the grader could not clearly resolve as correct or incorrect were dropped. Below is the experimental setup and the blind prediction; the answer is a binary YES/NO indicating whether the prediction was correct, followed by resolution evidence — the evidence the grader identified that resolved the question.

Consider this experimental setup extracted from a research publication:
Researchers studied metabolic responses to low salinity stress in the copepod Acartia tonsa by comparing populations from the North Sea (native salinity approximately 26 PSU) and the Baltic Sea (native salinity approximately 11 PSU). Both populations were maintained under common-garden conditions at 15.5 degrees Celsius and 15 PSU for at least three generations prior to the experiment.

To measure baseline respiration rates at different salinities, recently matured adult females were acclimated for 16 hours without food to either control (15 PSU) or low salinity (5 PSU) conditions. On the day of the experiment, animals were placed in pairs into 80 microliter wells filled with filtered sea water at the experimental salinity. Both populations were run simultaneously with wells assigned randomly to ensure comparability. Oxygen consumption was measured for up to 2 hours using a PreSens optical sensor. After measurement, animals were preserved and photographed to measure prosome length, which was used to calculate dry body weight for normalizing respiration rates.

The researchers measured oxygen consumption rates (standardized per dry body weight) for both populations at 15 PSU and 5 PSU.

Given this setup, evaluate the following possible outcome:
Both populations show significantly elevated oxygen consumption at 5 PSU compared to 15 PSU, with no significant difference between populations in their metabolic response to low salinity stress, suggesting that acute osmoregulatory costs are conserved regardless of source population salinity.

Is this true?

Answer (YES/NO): NO